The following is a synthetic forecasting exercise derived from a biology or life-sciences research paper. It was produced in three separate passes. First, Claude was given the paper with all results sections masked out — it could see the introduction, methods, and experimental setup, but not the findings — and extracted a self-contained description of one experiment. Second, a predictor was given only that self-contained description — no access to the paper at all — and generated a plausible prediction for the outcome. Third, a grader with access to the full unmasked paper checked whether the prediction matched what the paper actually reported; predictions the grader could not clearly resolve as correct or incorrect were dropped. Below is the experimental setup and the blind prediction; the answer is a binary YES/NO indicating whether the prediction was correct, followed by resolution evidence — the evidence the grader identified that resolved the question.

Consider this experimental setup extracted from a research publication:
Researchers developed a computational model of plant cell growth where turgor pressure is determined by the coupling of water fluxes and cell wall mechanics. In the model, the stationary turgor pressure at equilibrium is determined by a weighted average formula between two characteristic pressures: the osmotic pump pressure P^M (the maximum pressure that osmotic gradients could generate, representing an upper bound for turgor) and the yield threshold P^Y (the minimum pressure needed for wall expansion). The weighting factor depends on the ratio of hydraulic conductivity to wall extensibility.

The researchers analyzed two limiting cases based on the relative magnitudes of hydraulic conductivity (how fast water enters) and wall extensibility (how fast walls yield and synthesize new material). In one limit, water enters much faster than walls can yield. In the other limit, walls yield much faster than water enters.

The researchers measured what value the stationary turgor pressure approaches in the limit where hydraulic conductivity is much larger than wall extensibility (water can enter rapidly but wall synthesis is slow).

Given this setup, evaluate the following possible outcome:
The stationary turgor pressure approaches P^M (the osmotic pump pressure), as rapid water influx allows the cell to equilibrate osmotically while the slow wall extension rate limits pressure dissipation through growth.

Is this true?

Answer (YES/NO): YES